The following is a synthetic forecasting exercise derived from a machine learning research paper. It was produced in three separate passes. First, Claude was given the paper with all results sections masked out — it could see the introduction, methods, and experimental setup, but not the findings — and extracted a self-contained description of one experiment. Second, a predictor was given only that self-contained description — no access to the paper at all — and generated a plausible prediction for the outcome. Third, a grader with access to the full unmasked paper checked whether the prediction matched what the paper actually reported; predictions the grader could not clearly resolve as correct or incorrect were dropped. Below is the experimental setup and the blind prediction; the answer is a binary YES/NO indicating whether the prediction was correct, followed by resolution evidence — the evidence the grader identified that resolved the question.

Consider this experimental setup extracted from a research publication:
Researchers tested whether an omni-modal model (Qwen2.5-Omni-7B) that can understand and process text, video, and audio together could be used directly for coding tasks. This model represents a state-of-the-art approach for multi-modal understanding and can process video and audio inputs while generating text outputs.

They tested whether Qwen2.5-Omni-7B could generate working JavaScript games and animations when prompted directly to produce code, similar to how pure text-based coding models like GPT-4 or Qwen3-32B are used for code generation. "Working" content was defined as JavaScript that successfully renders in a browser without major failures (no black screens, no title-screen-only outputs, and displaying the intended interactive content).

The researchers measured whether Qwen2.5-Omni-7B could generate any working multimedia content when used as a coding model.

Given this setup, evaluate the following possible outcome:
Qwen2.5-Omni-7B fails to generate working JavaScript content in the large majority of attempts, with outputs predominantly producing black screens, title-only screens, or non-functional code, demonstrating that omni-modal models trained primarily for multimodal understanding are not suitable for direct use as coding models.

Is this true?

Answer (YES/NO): YES